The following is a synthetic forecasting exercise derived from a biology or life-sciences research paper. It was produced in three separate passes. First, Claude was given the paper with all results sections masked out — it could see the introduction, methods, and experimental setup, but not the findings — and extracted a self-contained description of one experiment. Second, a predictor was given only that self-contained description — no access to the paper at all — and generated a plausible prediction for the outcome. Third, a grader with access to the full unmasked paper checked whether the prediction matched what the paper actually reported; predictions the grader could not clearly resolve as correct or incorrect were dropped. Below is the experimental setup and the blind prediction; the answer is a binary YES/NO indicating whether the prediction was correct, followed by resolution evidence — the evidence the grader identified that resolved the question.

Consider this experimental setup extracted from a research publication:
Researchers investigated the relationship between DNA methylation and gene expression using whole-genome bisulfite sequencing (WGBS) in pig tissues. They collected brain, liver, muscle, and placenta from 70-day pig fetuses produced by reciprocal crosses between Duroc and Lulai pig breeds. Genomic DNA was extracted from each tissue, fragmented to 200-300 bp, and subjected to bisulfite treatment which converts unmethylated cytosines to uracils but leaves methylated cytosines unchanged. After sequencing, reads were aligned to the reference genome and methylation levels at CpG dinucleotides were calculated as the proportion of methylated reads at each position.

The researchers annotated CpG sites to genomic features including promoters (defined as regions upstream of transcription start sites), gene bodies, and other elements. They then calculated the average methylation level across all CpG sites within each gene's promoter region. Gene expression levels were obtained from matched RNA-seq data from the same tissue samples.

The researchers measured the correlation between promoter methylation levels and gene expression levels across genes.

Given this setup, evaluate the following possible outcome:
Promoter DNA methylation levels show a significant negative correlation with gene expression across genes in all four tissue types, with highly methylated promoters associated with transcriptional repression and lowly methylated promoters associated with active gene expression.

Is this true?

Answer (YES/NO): YES